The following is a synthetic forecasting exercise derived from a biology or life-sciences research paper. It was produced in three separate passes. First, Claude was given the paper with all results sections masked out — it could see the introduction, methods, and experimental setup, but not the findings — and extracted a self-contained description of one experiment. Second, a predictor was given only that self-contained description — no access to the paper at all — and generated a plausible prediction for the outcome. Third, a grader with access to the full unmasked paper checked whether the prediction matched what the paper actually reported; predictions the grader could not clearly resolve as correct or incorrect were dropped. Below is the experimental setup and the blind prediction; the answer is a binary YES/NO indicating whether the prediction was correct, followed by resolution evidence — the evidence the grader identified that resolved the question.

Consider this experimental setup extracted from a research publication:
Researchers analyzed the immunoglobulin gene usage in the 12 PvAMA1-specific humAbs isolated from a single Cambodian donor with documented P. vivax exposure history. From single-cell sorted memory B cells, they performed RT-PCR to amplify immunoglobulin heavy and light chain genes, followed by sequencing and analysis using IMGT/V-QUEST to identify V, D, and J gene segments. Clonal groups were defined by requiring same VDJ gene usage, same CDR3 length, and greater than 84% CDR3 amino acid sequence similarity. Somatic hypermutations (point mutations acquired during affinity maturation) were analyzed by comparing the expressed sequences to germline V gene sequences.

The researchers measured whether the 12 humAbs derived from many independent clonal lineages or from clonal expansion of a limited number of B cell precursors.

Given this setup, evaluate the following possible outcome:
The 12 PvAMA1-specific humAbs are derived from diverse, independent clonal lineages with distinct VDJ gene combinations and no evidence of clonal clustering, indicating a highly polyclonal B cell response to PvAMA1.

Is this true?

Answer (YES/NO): YES